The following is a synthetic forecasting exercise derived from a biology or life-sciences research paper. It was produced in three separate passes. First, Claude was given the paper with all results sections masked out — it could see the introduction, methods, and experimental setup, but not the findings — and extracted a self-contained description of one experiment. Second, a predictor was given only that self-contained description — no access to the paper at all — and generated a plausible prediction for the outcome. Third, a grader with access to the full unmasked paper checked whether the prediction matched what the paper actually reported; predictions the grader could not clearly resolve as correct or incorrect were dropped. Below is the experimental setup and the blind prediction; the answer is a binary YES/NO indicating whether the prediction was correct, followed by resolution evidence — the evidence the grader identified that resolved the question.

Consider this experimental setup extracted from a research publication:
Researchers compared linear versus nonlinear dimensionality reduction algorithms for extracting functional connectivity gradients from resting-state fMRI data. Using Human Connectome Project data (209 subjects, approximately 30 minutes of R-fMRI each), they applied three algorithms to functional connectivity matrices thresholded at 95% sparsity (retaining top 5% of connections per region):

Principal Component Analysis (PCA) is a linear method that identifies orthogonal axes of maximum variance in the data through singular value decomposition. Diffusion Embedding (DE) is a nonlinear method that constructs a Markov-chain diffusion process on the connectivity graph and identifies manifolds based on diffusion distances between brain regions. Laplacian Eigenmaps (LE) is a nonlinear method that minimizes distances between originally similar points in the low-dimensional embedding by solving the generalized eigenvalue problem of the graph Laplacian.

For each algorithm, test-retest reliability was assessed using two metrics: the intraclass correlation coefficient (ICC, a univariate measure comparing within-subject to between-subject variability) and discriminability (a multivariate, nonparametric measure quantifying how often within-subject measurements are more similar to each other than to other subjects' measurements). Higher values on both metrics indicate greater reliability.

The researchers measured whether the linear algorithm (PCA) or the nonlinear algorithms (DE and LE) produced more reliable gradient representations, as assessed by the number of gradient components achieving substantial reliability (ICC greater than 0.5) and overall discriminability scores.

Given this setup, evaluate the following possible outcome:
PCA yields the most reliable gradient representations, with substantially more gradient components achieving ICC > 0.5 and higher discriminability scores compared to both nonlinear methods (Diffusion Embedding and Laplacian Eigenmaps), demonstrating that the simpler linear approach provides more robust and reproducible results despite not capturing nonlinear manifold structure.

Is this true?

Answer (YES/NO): YES